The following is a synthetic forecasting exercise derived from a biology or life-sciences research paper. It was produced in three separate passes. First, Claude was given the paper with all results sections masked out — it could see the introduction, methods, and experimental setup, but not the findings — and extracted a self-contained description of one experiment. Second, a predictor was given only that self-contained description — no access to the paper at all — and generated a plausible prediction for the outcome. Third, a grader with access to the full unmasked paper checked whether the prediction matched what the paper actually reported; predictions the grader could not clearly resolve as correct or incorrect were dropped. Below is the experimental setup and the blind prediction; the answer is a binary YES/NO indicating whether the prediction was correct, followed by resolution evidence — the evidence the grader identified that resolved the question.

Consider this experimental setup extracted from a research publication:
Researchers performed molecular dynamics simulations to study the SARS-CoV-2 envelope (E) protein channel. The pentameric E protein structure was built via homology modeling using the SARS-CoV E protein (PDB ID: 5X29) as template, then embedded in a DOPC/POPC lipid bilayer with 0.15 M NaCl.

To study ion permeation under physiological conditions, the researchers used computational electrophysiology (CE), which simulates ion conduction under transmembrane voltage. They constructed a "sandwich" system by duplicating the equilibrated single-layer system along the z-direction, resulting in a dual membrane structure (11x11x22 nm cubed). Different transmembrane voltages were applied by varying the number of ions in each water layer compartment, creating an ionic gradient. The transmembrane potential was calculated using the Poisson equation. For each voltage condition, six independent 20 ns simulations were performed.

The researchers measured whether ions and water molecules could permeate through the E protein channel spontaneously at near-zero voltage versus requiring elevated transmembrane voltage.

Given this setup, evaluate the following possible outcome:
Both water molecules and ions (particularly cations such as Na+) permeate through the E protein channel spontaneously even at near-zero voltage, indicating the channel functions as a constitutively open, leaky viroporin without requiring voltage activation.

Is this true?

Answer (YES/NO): NO